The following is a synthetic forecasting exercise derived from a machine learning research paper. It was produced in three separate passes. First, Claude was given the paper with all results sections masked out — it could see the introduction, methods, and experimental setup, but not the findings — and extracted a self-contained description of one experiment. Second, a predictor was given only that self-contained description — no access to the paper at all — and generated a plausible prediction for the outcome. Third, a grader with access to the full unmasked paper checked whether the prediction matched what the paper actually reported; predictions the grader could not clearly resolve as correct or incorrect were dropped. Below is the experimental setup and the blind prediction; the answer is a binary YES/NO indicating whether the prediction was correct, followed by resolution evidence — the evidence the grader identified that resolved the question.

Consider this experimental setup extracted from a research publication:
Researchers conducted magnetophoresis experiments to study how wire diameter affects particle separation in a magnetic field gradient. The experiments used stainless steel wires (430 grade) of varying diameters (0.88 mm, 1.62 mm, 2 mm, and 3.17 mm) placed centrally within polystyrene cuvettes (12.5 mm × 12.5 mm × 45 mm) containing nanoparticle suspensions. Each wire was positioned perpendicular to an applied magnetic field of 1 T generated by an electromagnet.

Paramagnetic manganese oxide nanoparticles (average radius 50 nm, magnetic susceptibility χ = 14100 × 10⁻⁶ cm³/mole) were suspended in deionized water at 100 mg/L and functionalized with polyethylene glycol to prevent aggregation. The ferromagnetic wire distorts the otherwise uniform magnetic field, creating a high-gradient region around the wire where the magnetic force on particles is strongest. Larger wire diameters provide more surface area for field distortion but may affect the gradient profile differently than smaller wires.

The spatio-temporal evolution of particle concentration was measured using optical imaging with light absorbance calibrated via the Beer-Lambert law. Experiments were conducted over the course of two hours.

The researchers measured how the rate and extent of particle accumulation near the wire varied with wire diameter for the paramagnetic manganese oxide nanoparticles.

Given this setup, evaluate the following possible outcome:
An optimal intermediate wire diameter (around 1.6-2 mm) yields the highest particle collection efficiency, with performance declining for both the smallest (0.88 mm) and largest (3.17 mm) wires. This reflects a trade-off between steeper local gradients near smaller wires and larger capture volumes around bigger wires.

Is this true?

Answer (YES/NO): NO